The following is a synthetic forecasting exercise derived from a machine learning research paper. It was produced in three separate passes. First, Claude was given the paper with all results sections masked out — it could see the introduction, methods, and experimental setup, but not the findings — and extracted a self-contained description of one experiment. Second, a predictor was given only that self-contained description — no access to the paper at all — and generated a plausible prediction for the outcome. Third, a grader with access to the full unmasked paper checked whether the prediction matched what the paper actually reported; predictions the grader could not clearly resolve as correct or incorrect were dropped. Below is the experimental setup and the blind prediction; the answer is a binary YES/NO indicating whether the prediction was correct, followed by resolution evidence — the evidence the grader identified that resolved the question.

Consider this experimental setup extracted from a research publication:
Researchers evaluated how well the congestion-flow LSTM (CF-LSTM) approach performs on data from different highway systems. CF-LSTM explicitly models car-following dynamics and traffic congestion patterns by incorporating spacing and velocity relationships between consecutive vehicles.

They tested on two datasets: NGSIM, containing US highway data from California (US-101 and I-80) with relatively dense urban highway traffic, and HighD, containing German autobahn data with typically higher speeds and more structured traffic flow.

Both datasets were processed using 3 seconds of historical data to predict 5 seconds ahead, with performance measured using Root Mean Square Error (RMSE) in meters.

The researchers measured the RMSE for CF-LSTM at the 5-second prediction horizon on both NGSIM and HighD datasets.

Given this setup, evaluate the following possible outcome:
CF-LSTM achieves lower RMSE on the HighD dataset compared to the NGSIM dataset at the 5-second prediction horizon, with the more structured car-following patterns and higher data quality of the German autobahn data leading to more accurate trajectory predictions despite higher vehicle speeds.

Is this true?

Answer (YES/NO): YES